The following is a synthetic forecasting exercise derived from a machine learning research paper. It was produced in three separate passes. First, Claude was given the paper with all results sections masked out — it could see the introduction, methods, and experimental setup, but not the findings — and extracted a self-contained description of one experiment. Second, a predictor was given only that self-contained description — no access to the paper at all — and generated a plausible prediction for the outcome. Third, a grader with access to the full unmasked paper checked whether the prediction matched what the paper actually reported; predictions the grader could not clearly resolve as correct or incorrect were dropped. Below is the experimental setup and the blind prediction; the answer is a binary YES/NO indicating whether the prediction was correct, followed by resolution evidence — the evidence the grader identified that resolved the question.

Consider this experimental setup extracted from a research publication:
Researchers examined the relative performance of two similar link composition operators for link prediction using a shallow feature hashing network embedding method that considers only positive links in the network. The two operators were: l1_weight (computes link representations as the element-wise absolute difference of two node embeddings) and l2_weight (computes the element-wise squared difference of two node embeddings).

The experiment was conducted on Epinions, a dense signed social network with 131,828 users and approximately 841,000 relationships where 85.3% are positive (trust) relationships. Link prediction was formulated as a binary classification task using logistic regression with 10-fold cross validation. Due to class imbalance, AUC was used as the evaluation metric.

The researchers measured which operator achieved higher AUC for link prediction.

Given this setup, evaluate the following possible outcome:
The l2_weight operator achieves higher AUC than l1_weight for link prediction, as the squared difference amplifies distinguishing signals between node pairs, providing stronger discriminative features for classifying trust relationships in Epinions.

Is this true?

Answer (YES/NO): YES